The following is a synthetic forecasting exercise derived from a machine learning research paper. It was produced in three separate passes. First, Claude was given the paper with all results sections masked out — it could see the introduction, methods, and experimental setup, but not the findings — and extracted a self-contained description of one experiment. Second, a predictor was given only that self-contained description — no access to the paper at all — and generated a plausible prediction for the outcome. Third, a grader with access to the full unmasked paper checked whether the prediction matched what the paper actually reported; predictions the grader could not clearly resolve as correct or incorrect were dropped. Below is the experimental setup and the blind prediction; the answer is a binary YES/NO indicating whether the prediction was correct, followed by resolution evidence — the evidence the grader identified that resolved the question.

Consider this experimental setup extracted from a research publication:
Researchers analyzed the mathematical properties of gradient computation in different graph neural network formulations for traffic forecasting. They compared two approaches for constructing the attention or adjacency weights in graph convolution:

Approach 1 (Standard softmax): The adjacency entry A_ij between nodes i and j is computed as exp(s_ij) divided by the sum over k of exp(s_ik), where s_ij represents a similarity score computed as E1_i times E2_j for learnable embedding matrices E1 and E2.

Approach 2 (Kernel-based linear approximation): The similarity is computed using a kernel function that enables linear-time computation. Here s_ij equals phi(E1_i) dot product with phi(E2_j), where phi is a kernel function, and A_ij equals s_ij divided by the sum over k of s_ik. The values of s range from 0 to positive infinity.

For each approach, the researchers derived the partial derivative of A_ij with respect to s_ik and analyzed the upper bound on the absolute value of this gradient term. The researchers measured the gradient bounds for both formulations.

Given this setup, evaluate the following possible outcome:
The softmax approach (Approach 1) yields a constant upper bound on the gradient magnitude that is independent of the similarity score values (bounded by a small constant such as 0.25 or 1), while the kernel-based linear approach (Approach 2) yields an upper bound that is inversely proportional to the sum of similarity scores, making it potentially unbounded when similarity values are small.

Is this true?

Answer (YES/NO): NO